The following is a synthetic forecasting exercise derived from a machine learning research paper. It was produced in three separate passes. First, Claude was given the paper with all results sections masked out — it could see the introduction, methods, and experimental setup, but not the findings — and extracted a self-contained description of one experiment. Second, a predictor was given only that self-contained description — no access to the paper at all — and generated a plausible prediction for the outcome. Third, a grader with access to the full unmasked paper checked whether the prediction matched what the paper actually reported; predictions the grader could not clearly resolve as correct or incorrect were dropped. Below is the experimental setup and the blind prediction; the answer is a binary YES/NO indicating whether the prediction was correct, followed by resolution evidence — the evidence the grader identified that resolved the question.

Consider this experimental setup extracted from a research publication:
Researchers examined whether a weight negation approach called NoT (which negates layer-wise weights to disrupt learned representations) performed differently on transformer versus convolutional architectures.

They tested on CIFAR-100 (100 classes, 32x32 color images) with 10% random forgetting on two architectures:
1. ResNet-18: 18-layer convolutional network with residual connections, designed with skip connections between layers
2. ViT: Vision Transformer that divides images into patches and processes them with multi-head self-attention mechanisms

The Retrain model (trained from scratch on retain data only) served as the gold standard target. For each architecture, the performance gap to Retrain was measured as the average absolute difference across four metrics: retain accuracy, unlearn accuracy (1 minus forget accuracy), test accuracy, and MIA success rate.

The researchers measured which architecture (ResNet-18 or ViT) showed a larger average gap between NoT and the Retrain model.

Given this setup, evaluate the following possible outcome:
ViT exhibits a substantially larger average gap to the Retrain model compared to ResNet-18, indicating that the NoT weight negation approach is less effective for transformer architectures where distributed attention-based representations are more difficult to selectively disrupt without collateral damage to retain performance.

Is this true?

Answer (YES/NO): NO